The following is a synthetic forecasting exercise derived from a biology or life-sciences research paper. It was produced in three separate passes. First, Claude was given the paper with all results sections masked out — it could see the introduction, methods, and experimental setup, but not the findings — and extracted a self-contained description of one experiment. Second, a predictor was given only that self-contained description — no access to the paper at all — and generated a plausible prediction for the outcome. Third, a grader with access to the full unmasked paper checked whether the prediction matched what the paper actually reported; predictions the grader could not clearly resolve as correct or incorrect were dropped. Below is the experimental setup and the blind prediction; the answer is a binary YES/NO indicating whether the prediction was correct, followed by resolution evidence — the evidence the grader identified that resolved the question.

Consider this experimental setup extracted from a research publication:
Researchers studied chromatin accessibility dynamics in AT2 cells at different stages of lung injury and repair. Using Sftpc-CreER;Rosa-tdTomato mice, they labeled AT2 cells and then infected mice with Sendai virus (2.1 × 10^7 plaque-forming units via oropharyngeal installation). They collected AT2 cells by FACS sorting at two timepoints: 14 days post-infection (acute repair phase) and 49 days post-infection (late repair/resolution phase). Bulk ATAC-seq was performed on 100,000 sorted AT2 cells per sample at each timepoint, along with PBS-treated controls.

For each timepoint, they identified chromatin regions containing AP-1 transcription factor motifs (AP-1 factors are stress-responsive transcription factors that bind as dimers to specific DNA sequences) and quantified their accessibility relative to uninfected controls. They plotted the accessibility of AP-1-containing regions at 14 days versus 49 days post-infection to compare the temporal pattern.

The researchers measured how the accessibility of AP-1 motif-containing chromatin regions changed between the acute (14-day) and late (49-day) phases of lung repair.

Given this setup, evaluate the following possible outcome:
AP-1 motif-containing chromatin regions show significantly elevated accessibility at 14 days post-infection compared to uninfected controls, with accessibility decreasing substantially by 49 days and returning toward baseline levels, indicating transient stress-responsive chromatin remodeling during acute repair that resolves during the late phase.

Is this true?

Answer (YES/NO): YES